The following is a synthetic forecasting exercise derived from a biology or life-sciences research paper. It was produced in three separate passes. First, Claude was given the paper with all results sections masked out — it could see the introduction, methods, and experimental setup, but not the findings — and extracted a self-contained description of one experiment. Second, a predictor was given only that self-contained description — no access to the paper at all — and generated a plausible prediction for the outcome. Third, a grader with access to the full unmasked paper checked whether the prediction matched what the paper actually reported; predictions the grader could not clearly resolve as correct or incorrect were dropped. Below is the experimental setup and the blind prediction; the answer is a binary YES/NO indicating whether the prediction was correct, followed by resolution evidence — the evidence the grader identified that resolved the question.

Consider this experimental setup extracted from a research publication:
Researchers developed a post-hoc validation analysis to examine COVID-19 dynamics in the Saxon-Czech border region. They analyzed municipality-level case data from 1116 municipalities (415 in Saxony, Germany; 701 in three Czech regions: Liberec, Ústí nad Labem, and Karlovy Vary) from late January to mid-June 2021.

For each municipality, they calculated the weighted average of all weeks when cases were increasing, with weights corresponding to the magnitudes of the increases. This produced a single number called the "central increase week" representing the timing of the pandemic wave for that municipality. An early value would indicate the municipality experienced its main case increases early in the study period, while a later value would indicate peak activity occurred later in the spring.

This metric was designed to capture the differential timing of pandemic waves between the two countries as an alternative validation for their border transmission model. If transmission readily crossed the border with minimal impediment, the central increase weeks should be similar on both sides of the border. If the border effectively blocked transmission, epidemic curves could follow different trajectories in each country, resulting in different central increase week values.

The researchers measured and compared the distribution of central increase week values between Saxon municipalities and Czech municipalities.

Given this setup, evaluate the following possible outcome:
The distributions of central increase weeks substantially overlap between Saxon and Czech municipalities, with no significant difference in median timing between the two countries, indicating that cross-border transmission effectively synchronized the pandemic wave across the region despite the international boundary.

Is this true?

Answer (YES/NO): NO